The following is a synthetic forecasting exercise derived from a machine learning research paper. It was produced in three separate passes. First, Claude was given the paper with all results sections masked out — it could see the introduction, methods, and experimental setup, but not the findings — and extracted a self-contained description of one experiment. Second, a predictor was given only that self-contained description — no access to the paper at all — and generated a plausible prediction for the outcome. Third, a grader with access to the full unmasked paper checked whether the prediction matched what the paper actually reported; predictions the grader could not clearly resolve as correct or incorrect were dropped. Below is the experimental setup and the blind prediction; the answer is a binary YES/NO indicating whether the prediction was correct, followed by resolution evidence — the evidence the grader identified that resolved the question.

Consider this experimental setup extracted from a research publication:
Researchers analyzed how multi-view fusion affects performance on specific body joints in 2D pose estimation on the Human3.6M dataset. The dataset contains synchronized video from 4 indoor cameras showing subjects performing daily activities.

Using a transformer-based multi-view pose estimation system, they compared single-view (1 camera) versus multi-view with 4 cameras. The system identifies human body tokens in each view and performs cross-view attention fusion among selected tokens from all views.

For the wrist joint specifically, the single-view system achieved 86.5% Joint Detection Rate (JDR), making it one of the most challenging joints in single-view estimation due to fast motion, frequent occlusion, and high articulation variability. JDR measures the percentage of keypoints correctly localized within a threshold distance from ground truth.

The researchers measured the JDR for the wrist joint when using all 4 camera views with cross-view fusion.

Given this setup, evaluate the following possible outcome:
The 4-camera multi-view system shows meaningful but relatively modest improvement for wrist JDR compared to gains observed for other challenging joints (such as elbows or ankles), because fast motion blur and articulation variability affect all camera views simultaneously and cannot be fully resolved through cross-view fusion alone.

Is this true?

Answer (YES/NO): NO